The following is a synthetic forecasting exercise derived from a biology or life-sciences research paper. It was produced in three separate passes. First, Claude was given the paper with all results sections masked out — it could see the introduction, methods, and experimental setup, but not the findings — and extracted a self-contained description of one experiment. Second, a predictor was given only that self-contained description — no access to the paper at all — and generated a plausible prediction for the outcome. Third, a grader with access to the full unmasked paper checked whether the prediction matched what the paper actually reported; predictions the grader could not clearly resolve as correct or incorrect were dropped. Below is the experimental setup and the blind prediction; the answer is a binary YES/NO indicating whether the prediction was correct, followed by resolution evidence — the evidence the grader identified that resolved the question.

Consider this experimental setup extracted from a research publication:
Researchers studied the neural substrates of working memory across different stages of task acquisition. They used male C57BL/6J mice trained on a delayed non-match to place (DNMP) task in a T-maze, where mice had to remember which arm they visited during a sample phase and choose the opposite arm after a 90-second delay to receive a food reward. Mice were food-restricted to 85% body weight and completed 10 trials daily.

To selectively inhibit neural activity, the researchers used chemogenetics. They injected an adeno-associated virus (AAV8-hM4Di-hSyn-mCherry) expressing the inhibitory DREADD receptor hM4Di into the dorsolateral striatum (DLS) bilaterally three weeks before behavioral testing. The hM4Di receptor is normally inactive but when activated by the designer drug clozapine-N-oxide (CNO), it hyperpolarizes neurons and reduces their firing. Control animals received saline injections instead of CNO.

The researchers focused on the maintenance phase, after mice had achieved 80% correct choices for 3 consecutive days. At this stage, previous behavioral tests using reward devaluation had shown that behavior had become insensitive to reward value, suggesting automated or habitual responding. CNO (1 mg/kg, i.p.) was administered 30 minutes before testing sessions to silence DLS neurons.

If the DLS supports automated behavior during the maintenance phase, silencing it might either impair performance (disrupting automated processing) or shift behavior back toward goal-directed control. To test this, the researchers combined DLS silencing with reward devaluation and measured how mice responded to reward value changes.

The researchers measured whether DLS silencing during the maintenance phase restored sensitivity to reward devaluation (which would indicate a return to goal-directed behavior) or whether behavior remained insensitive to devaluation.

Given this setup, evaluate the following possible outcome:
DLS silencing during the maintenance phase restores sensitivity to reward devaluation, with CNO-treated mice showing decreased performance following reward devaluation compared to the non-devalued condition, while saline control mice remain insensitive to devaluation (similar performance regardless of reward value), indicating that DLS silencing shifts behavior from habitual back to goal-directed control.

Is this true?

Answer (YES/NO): YES